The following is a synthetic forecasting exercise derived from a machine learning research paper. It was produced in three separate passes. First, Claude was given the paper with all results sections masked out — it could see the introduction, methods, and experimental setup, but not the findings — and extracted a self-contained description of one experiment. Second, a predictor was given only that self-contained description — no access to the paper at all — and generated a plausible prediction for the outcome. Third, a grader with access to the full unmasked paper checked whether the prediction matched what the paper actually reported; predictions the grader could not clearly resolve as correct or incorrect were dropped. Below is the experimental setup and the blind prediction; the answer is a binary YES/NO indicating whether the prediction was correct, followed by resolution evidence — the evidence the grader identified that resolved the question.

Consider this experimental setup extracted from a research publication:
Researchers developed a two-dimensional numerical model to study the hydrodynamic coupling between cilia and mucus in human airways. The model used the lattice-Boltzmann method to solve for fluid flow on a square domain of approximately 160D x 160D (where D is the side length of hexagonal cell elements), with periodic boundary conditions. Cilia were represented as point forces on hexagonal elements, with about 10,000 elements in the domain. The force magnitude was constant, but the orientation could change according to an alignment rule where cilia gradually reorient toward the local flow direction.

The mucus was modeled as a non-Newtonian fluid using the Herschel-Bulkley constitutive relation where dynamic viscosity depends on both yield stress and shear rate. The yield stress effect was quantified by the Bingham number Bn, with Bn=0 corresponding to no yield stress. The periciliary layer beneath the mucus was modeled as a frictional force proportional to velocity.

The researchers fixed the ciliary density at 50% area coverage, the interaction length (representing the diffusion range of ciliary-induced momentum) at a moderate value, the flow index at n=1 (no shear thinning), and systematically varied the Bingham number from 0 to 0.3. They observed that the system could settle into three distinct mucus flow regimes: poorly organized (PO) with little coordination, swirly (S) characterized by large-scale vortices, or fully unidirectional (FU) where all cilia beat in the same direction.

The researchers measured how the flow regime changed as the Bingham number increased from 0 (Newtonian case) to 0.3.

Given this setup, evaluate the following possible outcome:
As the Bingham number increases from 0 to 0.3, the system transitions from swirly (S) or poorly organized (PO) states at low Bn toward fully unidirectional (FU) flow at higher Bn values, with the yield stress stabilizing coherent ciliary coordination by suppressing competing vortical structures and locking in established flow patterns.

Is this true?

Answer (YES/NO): YES